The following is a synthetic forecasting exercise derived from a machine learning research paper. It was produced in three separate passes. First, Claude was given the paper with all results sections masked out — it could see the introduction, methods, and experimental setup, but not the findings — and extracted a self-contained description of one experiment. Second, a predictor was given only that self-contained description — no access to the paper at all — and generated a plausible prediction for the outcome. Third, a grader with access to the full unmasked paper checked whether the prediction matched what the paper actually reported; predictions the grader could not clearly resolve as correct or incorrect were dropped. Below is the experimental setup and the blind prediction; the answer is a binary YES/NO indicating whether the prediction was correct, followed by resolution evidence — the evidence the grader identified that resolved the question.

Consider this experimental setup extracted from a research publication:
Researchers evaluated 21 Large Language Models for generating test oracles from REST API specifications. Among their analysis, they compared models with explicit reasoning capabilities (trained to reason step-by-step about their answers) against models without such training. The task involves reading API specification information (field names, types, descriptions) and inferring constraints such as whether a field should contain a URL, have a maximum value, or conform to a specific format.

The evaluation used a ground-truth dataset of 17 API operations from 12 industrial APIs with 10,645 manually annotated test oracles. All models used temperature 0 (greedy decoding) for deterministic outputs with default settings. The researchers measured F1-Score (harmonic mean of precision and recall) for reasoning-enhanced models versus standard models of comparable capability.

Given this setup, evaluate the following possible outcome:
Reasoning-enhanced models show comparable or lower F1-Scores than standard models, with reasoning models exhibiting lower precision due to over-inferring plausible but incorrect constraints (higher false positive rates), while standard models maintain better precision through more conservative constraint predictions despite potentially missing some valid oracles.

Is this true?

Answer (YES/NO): YES